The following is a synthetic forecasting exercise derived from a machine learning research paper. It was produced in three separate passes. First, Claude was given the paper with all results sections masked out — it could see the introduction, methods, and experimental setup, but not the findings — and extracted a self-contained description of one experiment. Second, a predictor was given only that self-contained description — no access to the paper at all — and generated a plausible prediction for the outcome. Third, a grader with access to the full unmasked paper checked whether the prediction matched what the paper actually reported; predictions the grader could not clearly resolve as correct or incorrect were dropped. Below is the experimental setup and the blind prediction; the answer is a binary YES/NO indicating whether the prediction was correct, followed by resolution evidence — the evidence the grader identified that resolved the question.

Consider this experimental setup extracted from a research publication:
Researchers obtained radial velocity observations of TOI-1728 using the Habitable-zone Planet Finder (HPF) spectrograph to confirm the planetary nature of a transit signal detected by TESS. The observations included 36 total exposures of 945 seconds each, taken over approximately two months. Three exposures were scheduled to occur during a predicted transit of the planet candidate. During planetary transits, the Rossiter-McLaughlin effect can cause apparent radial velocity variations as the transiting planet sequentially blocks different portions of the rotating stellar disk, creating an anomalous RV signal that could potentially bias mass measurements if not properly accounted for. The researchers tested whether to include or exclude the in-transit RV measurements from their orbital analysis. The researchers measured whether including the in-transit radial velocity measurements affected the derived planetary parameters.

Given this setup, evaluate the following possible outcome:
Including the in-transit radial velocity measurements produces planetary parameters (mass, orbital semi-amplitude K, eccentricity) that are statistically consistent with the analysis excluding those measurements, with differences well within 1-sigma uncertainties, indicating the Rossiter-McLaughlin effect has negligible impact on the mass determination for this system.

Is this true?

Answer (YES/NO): YES